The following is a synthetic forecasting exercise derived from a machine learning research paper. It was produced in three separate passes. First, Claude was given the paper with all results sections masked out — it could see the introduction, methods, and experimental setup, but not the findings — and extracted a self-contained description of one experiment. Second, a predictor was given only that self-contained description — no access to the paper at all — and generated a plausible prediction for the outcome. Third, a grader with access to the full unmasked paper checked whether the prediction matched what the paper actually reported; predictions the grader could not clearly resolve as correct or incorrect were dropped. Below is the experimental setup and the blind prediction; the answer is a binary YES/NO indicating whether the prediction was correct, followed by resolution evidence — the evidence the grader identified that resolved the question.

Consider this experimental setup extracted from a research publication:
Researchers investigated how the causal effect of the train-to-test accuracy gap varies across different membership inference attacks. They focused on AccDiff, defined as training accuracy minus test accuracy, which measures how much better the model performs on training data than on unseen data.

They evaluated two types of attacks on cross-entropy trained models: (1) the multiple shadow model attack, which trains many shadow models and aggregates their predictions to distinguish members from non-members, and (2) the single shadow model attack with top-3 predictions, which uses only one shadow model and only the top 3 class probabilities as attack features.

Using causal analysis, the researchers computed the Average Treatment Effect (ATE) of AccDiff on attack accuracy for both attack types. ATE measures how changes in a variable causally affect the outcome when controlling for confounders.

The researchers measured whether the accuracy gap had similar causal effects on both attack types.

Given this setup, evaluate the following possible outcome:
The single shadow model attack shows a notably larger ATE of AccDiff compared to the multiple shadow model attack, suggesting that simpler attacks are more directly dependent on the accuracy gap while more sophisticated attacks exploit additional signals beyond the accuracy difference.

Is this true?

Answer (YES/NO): NO